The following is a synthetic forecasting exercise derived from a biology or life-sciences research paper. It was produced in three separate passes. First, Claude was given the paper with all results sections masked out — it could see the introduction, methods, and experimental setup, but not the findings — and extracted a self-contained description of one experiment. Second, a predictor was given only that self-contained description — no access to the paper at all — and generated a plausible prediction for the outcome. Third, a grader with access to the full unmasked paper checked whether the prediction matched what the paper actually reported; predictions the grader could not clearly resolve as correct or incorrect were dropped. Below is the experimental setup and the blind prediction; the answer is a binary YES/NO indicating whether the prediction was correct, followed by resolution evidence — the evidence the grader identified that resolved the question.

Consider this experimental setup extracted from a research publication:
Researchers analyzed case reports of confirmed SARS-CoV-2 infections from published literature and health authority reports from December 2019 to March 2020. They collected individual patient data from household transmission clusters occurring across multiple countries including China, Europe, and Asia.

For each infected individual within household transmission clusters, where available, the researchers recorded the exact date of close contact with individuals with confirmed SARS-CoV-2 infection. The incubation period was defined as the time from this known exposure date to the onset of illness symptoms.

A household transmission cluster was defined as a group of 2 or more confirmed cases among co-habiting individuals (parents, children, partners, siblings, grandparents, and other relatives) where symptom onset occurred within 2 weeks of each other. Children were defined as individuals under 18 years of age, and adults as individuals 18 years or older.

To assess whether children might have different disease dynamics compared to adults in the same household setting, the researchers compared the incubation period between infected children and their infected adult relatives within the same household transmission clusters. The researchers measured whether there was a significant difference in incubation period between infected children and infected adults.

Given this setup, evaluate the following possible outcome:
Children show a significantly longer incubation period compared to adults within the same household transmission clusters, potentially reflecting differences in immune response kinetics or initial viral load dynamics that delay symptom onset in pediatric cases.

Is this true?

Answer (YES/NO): NO